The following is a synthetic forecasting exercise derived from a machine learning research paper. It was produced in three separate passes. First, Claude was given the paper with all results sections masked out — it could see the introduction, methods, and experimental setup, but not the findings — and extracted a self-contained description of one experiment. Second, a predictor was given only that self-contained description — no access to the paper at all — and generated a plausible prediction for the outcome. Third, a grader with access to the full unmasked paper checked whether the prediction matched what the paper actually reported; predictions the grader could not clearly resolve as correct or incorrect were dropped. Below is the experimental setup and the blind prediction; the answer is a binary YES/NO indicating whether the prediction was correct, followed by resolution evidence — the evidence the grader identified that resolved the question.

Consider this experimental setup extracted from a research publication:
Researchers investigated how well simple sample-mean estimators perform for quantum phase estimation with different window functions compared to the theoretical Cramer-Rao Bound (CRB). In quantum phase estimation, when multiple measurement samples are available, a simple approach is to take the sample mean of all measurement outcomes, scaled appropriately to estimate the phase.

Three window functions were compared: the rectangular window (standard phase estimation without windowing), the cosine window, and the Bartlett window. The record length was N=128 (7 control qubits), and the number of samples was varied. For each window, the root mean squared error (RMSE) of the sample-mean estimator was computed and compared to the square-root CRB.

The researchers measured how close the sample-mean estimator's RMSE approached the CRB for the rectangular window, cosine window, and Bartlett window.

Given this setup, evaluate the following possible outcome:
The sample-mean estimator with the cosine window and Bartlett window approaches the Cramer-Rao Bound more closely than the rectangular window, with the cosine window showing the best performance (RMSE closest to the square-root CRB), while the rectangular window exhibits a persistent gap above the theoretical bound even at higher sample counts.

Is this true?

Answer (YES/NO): NO